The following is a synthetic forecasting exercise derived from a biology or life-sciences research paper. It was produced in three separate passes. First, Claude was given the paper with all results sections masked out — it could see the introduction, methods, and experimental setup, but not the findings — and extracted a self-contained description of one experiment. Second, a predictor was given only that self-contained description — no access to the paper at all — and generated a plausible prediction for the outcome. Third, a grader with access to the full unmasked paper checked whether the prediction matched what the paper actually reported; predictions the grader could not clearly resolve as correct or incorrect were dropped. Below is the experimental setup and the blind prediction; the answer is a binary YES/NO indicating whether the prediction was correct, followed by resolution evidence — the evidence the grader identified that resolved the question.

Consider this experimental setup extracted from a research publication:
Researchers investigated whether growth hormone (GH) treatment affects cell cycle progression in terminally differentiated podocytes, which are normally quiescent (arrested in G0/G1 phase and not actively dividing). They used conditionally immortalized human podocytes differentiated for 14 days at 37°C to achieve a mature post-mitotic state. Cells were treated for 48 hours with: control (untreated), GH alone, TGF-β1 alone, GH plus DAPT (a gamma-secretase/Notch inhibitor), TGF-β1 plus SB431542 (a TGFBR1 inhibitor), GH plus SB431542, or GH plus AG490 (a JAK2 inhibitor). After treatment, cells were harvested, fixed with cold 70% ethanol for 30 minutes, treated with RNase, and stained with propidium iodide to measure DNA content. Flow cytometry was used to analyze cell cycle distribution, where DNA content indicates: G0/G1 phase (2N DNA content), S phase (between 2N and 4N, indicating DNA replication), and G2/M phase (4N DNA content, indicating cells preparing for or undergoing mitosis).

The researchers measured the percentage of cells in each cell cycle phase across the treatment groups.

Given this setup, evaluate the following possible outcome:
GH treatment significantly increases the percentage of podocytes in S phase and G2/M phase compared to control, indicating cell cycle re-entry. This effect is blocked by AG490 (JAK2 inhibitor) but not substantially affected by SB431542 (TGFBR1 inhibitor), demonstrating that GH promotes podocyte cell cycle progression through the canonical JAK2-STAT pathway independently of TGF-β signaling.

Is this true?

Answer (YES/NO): NO